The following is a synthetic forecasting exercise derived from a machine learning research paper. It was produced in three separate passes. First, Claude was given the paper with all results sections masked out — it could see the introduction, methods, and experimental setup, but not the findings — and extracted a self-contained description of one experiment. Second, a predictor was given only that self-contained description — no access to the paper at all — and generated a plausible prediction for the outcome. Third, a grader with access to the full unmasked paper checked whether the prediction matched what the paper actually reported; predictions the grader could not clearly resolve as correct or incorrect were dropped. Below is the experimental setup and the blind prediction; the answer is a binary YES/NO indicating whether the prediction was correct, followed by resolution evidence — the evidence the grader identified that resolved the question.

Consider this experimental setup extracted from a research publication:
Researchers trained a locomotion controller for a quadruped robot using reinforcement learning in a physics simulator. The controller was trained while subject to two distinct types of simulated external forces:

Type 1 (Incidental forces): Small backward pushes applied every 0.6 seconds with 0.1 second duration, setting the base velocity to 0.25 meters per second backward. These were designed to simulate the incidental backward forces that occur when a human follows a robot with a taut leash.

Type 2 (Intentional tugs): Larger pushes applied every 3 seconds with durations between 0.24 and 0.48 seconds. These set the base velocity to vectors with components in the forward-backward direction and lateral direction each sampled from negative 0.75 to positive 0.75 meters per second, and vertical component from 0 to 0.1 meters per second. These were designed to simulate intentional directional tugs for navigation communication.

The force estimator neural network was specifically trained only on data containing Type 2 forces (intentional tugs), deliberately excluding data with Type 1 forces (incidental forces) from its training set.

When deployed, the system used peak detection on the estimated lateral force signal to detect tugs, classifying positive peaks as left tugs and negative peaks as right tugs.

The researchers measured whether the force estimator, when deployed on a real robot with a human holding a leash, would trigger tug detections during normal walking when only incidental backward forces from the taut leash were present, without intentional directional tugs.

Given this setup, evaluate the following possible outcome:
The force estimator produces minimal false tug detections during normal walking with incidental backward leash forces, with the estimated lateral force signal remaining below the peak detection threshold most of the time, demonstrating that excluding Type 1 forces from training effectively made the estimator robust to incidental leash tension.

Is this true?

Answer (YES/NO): YES